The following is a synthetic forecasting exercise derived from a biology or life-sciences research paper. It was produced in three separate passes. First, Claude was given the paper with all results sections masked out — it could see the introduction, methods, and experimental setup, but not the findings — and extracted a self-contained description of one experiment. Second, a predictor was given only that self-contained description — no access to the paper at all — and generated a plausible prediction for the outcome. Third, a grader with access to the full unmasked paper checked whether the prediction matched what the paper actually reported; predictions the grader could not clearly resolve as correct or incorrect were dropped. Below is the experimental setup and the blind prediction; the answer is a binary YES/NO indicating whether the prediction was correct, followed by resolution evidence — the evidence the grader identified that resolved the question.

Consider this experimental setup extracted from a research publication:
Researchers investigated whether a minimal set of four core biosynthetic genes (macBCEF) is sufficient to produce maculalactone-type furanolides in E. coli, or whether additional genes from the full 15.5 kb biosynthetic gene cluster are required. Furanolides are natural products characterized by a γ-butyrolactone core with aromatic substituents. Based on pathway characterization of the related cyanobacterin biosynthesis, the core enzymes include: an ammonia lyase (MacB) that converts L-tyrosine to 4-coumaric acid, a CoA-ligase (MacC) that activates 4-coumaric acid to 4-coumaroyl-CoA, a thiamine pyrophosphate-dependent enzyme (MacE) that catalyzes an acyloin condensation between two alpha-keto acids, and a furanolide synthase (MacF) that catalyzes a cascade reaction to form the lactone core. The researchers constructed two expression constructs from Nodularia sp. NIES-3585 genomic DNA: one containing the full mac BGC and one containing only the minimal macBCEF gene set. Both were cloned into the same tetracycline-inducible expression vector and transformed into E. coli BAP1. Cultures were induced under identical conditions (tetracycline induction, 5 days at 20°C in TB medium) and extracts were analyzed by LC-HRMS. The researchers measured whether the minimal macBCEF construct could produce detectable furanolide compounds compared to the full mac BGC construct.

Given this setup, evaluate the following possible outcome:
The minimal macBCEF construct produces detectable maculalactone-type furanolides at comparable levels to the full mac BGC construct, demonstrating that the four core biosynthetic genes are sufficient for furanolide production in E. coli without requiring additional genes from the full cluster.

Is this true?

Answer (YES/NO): YES